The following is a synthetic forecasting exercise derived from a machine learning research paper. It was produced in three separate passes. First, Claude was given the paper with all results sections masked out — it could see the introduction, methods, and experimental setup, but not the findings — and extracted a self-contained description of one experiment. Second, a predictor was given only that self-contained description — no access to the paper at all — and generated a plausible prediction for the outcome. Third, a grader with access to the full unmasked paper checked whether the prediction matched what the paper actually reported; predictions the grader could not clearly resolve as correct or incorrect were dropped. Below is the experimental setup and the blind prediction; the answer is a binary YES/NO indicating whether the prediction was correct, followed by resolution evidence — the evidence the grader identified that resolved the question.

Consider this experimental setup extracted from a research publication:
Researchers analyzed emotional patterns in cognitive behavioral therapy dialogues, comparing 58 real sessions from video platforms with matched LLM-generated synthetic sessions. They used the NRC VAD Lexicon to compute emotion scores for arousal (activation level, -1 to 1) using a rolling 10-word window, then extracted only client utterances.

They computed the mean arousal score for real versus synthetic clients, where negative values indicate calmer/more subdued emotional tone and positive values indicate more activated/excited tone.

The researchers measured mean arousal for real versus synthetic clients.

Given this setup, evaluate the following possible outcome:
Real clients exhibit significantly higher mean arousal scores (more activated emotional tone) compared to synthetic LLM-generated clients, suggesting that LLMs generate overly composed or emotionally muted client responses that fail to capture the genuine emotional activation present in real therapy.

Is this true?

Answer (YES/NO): NO